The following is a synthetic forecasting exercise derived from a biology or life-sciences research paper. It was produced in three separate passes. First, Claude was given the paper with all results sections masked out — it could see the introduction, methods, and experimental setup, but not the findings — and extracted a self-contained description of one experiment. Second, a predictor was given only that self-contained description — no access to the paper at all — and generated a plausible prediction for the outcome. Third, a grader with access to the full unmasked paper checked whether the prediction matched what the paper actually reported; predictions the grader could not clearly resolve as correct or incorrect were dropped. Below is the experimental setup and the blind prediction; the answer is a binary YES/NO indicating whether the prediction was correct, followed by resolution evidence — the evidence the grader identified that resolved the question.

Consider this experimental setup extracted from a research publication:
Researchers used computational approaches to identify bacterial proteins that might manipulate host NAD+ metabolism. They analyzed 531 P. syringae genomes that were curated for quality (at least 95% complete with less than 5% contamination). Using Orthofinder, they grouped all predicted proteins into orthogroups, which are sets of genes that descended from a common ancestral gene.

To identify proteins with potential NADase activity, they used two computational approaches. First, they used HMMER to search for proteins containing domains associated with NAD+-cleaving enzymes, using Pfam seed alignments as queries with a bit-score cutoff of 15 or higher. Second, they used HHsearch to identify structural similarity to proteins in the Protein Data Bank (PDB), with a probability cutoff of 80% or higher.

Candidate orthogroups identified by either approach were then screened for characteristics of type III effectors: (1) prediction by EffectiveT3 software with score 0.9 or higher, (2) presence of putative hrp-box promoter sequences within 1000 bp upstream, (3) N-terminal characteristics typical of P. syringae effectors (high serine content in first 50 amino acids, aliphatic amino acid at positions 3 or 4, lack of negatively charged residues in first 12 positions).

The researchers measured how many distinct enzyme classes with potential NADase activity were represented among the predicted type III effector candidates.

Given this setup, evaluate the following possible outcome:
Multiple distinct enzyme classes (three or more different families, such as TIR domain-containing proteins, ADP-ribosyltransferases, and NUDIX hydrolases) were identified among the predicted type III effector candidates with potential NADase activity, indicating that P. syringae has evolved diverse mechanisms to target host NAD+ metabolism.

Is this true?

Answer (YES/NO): YES